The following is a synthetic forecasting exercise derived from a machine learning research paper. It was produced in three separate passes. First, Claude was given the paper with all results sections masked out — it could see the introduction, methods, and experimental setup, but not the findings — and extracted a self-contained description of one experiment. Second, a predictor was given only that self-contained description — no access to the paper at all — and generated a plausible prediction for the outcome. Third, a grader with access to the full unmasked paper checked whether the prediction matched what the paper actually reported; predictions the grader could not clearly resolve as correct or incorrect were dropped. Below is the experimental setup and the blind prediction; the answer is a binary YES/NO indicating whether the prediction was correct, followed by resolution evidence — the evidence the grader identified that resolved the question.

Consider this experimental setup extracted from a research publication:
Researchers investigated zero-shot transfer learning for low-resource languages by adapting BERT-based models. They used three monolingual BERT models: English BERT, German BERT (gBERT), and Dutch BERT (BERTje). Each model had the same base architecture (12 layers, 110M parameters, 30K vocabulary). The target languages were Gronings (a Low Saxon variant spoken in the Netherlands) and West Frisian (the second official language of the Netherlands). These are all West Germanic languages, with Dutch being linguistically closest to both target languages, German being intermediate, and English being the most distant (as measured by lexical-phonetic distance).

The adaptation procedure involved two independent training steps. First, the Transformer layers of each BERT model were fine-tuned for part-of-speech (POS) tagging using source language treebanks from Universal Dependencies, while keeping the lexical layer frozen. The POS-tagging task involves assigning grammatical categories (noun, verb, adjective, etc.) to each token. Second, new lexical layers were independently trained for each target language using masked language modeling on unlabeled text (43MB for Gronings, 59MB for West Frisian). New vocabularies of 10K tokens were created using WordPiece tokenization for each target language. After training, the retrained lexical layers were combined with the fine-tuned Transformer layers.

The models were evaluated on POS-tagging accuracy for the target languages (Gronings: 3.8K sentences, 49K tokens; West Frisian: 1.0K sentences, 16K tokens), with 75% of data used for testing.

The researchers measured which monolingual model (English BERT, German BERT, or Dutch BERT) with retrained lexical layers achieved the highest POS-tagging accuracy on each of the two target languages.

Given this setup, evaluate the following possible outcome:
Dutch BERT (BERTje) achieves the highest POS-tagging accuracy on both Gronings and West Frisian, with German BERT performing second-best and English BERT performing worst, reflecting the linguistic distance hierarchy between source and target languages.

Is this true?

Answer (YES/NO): YES